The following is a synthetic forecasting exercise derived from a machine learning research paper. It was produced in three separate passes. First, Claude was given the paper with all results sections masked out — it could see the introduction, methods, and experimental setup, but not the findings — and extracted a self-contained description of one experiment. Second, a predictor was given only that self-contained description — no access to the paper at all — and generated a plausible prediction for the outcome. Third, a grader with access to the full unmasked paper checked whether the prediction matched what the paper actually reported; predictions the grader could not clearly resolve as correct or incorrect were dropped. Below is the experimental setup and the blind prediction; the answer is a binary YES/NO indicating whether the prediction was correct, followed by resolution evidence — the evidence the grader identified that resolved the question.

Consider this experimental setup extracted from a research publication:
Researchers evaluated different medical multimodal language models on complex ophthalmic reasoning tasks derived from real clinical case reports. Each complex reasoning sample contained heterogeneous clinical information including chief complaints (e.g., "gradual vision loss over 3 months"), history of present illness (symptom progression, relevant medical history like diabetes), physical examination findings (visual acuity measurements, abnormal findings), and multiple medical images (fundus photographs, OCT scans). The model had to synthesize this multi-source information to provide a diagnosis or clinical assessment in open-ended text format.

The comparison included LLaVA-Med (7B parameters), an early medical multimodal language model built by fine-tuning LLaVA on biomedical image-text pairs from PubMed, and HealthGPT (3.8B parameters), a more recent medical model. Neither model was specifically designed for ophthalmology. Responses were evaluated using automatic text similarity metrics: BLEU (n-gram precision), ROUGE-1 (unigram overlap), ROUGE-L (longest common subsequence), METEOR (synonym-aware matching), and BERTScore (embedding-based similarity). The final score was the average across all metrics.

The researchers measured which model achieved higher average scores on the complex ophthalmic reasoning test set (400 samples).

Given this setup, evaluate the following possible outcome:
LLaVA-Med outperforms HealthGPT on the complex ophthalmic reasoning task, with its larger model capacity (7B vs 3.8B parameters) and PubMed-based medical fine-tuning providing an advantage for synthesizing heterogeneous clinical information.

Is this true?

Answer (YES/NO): NO